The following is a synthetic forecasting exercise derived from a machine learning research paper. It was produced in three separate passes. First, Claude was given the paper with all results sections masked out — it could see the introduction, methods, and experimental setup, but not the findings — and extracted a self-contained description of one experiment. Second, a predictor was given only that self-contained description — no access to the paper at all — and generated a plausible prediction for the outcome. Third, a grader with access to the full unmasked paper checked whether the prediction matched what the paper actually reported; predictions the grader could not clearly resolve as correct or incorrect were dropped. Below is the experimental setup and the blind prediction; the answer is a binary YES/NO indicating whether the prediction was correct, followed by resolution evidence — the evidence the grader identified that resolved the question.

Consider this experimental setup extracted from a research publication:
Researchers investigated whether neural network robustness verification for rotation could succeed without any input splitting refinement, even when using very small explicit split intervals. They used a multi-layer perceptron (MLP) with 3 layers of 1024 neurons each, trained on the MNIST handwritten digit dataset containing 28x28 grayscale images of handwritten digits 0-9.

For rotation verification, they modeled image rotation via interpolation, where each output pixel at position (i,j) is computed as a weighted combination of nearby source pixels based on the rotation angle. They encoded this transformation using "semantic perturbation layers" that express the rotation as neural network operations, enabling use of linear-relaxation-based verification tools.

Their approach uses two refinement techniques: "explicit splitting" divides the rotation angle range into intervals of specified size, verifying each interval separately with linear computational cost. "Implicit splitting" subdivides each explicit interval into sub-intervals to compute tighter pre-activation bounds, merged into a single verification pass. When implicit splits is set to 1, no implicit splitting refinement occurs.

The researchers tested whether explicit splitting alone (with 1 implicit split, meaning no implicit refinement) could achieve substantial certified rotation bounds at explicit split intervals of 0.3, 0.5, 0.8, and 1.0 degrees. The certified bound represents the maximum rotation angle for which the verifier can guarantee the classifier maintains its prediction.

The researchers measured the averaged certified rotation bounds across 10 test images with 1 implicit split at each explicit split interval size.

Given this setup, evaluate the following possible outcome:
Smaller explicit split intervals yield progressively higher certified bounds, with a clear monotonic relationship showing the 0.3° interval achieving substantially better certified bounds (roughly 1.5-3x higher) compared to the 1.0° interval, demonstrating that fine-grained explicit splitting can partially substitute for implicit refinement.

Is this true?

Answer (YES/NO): NO